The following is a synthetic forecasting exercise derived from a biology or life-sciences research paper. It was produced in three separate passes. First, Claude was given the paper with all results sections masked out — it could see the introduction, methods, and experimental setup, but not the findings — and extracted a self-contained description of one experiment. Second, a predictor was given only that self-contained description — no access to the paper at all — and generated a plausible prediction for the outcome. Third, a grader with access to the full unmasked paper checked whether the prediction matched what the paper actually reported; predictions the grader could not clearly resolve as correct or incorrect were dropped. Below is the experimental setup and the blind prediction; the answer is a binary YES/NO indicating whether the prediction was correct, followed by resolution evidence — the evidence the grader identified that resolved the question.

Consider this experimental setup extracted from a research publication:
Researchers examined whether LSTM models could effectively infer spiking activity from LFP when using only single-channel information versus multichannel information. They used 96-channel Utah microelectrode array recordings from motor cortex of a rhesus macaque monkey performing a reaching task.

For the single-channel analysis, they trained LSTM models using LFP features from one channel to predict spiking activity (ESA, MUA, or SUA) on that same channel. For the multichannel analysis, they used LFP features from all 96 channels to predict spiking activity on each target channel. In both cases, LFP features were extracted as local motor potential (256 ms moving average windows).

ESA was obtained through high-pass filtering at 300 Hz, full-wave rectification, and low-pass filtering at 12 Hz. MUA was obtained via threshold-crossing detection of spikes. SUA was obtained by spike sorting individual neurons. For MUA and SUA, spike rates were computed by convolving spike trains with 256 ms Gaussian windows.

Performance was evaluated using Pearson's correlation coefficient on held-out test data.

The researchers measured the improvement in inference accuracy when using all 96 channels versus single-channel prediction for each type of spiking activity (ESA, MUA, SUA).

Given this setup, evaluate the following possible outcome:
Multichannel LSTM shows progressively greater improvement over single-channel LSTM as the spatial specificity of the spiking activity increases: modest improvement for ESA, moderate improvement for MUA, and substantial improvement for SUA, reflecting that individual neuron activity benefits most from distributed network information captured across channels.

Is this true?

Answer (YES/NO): NO